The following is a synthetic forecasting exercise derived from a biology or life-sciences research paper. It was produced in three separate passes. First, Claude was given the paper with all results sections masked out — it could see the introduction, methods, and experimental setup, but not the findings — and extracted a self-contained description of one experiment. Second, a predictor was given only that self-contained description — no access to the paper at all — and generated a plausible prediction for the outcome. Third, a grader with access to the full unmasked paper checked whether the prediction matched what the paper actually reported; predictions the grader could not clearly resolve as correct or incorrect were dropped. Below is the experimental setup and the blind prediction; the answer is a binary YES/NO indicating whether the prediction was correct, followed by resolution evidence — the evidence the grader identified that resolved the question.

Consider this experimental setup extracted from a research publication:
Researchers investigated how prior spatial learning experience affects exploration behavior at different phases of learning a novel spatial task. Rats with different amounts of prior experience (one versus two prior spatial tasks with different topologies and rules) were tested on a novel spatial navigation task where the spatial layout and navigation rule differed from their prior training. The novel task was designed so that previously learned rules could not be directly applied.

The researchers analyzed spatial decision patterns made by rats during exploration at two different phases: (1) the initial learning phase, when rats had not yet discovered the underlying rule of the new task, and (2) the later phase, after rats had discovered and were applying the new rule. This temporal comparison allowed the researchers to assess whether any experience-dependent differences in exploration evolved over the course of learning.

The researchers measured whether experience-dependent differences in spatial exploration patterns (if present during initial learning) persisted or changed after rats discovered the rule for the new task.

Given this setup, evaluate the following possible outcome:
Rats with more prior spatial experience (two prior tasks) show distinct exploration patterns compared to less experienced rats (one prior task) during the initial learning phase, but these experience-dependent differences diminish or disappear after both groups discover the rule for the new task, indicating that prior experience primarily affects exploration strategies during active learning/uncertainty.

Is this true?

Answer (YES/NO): YES